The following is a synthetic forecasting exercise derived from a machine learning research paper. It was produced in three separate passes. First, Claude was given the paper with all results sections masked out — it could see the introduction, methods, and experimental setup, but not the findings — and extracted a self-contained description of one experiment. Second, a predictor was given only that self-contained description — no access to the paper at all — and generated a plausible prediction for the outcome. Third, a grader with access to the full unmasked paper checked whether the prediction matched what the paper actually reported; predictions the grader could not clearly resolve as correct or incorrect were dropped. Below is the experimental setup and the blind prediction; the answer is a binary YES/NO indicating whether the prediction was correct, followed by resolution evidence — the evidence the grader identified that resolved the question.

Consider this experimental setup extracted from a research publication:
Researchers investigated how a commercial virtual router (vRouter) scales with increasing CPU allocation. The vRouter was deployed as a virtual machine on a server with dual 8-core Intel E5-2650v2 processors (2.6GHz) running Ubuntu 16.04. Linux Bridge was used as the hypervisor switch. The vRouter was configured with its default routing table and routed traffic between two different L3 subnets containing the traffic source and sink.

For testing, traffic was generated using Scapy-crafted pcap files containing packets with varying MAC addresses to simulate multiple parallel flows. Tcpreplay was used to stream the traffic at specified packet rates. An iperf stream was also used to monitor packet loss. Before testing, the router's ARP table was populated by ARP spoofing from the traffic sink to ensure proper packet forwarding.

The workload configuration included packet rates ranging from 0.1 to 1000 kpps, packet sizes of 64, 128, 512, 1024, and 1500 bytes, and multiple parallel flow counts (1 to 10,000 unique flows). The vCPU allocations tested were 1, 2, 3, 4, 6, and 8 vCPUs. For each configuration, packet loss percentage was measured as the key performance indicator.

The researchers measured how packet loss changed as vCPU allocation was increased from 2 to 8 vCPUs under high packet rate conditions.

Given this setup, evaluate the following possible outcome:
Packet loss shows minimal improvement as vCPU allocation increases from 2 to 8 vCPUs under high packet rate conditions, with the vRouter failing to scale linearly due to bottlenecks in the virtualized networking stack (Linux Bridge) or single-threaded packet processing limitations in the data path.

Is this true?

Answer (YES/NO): YES